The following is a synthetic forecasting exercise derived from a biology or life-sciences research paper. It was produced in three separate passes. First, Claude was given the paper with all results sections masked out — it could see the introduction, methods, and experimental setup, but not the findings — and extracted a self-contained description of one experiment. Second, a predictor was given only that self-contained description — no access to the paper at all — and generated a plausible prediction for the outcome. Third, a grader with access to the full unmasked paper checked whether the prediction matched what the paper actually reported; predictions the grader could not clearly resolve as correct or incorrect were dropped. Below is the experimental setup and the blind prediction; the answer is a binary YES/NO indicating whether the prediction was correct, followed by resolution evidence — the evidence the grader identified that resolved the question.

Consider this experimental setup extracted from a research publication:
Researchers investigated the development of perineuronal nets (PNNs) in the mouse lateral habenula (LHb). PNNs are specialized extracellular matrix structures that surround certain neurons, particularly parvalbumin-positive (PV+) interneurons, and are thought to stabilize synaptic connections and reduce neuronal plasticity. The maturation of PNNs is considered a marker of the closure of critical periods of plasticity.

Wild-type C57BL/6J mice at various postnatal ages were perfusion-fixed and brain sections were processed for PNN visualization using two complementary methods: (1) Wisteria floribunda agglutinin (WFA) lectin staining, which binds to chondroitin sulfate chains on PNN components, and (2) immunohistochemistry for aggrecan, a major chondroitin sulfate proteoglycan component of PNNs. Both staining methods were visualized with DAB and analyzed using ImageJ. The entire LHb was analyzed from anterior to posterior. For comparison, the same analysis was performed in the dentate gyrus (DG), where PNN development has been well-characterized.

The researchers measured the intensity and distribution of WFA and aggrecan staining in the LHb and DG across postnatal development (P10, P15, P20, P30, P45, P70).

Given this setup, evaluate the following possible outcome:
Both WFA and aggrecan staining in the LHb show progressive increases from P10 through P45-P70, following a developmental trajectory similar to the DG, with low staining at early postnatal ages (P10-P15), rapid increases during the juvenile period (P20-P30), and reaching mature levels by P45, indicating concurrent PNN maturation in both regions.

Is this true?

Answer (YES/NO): NO